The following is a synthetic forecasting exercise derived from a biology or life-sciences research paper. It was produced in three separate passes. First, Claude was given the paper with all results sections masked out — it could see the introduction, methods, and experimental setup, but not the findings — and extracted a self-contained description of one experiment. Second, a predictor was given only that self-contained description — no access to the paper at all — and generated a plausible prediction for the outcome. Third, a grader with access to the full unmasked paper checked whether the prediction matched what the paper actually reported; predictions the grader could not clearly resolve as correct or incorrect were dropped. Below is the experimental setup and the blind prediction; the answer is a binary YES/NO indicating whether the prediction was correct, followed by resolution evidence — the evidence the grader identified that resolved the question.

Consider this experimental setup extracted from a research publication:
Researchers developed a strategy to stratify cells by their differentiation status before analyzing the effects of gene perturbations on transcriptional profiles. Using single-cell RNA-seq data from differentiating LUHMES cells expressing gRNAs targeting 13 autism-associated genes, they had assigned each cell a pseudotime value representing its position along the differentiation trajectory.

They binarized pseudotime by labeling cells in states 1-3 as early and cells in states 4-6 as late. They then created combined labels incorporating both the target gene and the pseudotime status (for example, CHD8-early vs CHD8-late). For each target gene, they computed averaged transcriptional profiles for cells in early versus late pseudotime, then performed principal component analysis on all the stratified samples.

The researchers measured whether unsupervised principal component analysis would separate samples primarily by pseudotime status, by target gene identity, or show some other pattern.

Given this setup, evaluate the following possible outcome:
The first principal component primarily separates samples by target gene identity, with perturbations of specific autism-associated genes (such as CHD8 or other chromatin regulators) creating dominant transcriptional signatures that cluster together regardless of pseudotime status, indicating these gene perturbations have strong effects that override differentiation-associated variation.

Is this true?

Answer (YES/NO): NO